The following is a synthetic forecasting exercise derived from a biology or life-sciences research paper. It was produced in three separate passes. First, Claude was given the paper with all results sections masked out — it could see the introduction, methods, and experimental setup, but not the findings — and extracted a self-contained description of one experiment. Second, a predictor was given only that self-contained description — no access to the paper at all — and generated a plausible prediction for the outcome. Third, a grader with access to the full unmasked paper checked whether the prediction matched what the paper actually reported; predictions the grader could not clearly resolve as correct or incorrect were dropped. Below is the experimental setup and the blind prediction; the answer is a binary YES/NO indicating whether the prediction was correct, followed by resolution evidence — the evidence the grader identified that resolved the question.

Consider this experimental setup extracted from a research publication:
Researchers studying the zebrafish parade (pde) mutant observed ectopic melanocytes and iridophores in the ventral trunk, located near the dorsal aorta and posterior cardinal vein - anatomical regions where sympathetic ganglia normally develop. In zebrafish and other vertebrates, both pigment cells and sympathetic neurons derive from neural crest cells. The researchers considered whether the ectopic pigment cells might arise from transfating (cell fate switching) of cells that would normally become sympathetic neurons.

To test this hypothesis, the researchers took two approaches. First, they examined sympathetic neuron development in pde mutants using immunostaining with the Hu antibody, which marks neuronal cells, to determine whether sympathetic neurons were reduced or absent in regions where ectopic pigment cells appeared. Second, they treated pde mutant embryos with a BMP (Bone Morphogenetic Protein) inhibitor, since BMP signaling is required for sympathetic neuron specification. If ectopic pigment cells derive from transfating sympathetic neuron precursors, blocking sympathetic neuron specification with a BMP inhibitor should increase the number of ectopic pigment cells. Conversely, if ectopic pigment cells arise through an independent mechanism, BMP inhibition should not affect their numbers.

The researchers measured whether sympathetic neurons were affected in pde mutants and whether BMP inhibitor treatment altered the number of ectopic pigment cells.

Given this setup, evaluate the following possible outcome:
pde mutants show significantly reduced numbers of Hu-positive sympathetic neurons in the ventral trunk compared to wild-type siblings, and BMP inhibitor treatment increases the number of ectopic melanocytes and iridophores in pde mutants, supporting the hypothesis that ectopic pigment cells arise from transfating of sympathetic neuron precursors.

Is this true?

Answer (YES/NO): NO